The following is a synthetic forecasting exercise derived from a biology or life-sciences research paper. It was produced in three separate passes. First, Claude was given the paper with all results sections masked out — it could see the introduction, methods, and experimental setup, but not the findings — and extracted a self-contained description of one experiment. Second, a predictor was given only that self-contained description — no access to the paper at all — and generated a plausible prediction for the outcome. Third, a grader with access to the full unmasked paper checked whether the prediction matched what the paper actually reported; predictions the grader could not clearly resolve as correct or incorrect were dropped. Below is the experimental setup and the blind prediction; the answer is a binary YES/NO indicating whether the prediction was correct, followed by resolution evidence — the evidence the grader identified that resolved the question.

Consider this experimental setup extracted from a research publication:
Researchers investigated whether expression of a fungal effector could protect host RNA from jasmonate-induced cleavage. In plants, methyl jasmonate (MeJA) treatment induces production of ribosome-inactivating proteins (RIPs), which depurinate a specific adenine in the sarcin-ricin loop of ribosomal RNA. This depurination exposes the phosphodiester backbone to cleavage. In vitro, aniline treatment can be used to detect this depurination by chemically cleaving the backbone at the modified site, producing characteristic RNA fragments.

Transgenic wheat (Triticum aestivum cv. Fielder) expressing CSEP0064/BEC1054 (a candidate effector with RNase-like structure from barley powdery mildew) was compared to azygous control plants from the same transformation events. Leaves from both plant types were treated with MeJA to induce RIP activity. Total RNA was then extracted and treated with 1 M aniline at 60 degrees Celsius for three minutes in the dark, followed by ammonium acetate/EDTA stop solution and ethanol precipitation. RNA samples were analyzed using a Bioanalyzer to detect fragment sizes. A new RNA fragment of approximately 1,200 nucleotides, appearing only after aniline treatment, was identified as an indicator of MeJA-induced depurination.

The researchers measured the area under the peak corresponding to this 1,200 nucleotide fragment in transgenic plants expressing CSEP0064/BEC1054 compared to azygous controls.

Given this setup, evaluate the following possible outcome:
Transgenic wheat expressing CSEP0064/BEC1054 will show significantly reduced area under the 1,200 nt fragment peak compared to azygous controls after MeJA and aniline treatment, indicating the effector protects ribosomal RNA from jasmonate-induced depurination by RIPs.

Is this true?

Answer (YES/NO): YES